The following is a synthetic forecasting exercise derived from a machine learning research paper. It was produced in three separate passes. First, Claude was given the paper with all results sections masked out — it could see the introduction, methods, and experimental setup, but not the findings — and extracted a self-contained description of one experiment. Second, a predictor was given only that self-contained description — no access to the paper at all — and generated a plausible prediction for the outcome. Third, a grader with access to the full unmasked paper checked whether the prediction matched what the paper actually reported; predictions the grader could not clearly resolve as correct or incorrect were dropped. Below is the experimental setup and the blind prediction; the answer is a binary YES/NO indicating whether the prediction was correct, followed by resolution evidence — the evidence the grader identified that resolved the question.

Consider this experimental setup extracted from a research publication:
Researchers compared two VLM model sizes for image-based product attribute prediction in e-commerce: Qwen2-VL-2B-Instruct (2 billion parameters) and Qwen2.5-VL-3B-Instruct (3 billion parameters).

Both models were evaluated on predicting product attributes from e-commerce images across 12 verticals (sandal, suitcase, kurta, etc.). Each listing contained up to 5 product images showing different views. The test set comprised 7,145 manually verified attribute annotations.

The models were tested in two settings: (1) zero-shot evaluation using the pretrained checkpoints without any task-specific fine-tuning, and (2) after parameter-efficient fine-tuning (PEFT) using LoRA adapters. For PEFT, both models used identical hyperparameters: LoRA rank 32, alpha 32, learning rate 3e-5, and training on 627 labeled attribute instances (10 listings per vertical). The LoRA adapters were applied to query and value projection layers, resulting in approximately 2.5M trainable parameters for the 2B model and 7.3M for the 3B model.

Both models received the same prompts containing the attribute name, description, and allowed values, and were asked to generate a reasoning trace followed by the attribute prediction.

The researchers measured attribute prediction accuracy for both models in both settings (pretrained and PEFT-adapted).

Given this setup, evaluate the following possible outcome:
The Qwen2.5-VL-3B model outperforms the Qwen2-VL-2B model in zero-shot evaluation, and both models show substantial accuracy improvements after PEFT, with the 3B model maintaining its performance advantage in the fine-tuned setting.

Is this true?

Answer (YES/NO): NO